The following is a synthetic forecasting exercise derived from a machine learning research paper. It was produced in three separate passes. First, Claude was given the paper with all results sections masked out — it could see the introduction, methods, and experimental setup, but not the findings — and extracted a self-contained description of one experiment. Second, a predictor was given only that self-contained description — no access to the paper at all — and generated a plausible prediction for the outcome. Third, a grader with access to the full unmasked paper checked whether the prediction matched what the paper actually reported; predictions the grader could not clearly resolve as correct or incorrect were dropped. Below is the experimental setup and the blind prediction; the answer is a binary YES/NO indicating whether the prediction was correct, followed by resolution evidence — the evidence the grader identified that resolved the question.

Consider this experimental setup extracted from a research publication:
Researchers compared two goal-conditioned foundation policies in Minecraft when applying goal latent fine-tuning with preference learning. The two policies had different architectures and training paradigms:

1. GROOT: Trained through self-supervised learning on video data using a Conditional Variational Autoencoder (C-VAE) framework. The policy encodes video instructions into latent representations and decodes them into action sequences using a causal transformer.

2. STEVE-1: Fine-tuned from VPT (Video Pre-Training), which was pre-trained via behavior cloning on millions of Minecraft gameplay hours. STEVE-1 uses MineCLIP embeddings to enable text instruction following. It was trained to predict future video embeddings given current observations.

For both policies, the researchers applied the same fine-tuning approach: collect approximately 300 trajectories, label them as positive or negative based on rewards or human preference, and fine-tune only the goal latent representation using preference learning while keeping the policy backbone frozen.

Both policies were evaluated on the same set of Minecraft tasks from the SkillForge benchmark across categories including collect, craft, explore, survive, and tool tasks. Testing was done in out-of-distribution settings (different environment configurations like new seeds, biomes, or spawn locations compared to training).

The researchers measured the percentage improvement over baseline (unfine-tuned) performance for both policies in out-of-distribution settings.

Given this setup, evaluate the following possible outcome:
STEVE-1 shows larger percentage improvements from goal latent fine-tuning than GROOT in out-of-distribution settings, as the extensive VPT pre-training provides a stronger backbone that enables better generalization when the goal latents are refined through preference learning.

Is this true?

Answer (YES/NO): NO